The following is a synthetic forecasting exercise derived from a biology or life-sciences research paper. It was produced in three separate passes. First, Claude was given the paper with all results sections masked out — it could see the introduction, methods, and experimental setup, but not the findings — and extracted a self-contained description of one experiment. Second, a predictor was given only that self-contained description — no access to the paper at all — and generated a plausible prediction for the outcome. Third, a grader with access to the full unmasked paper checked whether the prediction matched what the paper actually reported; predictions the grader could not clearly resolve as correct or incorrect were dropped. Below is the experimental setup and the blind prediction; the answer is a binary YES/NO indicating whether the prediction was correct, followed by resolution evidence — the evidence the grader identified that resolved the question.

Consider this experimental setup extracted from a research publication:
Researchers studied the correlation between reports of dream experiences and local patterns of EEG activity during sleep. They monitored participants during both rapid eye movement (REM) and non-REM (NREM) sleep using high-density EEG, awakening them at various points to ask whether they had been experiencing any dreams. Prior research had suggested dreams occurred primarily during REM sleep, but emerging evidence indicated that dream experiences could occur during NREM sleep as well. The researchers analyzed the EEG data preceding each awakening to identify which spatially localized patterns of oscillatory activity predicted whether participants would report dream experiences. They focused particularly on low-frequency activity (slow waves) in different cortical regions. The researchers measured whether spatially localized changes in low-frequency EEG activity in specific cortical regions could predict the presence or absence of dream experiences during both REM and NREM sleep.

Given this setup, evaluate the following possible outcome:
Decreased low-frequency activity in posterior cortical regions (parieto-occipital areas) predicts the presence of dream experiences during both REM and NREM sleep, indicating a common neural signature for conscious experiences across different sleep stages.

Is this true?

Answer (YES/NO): YES